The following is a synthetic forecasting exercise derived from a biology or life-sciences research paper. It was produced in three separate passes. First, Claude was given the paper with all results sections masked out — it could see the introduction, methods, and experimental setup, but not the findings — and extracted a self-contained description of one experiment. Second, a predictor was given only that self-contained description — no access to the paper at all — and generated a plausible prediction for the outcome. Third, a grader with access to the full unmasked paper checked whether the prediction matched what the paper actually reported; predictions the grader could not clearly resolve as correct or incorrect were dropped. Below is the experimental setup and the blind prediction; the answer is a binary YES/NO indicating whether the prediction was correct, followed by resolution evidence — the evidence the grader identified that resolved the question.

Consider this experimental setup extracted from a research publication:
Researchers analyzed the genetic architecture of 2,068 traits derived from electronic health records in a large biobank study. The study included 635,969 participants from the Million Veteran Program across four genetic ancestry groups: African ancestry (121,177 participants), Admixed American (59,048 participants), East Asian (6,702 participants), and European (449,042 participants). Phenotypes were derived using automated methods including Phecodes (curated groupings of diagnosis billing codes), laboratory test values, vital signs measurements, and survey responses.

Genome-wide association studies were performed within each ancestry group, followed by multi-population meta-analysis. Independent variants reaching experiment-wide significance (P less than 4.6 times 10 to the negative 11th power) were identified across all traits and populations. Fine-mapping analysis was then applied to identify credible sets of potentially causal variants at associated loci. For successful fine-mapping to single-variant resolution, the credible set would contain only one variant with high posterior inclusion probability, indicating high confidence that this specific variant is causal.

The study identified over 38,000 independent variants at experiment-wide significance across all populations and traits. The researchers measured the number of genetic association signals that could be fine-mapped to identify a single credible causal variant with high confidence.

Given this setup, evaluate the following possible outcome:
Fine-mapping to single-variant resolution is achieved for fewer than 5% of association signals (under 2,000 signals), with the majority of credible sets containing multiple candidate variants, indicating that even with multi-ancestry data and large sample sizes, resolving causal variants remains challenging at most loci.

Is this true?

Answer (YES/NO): NO